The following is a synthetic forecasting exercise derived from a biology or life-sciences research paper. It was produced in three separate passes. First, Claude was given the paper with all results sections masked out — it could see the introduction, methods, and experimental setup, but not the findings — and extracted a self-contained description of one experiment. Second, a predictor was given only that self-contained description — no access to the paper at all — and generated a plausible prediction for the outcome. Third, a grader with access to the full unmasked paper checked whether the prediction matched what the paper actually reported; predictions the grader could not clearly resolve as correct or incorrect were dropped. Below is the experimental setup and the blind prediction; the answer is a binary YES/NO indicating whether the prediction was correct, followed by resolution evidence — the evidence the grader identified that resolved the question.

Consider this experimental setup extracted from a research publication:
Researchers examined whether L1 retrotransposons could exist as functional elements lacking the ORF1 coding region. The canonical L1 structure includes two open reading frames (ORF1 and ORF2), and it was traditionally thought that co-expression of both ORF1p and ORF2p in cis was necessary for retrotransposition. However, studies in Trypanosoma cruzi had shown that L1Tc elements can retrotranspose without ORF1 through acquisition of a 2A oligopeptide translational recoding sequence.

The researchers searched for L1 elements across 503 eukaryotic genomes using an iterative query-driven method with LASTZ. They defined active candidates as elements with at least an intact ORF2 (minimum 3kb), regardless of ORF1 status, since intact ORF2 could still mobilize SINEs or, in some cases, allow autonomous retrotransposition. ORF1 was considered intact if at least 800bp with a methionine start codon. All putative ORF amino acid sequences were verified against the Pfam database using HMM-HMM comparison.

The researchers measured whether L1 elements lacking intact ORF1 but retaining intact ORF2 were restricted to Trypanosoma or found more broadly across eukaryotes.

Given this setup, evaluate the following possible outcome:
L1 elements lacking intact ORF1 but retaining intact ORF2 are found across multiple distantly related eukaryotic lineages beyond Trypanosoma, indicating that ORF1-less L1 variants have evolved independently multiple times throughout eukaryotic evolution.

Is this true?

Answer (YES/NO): YES